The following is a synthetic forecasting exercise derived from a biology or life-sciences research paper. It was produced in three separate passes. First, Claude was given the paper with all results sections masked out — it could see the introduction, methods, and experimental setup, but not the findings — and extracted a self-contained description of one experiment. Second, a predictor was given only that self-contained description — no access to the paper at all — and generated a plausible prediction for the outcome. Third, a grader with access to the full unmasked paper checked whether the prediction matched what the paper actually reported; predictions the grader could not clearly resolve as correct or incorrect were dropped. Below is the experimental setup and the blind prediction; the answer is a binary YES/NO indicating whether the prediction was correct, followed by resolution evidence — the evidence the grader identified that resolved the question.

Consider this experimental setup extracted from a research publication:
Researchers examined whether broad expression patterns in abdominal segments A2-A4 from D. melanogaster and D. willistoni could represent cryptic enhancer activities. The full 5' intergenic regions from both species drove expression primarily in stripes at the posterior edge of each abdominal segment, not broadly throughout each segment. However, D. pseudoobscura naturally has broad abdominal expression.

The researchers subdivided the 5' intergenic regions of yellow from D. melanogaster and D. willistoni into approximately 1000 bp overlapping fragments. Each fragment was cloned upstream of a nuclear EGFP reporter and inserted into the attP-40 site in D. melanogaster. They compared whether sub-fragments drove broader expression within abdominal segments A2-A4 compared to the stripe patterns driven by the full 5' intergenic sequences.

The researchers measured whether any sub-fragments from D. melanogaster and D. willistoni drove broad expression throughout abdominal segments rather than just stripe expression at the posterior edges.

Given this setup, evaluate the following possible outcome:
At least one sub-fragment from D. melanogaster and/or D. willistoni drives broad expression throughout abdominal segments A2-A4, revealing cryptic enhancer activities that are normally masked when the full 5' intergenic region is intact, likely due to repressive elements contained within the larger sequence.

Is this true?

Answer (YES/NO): YES